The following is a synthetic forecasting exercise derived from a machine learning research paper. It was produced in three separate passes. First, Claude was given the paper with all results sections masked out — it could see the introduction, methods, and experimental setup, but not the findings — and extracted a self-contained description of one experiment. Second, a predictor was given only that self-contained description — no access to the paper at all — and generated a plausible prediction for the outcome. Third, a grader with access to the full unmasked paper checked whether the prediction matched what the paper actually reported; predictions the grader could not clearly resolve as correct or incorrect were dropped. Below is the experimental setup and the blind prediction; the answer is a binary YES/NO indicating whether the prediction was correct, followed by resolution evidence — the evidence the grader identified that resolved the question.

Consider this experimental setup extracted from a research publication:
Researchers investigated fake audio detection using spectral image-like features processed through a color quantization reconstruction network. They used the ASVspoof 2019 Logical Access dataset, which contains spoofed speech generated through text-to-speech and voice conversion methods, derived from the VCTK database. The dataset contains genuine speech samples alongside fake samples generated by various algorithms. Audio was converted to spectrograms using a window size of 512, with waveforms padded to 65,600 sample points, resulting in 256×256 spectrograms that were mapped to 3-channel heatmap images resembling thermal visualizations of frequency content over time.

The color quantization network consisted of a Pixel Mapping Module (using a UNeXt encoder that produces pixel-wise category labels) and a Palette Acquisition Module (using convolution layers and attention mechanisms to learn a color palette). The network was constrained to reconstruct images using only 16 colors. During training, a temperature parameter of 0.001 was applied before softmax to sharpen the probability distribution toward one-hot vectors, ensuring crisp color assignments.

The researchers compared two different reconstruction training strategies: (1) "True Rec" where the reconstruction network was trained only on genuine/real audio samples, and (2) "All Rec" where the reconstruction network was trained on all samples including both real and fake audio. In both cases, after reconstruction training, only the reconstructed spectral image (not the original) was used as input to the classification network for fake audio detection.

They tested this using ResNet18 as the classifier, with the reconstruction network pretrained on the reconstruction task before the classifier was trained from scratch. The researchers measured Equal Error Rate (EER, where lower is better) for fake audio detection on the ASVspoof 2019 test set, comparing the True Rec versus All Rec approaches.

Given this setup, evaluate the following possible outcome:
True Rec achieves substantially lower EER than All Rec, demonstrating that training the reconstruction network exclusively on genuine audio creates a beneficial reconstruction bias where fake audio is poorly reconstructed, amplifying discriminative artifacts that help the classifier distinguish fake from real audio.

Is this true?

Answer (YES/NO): NO